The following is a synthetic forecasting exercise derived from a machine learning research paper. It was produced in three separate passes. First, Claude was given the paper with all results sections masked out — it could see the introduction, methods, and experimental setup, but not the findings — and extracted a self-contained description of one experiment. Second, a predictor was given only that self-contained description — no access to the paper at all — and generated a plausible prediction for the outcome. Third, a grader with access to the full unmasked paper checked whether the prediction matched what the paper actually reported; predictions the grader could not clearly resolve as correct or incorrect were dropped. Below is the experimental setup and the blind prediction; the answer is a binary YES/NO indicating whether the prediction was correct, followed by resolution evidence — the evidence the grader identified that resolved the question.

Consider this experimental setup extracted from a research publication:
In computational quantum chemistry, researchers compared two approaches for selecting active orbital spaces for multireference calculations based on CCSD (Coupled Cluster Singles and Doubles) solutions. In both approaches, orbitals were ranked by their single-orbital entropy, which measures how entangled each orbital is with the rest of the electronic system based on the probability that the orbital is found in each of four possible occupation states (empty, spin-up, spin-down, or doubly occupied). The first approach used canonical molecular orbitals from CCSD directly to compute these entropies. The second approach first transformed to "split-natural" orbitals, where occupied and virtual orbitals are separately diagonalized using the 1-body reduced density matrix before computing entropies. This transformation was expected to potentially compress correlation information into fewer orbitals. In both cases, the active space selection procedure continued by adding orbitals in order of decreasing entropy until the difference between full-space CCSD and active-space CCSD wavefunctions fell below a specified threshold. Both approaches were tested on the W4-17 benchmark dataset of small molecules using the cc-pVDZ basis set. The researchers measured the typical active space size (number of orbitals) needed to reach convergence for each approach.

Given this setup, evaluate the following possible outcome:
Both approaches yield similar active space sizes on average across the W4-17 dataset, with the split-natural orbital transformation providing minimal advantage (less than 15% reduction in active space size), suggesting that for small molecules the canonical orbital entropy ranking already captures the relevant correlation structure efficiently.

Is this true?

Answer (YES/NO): NO